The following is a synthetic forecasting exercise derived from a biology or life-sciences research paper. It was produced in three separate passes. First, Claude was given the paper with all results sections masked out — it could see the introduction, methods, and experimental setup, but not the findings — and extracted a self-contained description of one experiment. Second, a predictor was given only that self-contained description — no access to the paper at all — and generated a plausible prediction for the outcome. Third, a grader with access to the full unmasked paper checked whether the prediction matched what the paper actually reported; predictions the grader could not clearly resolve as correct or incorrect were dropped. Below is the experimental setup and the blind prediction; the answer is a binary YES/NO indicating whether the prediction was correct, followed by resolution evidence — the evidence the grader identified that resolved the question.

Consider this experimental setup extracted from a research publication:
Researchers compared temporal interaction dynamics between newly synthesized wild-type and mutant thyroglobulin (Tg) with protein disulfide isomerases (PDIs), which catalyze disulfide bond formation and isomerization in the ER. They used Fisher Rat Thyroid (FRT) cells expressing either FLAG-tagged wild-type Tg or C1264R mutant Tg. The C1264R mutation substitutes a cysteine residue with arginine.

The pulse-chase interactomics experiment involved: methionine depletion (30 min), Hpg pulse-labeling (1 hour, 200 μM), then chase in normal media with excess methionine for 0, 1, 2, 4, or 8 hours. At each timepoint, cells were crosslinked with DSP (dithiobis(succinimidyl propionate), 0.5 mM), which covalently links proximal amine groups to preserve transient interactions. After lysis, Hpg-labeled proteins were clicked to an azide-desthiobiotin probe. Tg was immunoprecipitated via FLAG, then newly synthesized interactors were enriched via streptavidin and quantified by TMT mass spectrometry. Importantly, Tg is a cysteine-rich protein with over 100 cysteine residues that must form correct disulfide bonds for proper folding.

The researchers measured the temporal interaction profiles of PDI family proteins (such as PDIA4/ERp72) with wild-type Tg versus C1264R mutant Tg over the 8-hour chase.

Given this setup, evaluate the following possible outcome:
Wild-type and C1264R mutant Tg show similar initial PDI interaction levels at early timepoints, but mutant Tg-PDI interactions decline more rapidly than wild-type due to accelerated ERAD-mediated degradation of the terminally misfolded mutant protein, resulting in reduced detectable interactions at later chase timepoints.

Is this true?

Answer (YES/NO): NO